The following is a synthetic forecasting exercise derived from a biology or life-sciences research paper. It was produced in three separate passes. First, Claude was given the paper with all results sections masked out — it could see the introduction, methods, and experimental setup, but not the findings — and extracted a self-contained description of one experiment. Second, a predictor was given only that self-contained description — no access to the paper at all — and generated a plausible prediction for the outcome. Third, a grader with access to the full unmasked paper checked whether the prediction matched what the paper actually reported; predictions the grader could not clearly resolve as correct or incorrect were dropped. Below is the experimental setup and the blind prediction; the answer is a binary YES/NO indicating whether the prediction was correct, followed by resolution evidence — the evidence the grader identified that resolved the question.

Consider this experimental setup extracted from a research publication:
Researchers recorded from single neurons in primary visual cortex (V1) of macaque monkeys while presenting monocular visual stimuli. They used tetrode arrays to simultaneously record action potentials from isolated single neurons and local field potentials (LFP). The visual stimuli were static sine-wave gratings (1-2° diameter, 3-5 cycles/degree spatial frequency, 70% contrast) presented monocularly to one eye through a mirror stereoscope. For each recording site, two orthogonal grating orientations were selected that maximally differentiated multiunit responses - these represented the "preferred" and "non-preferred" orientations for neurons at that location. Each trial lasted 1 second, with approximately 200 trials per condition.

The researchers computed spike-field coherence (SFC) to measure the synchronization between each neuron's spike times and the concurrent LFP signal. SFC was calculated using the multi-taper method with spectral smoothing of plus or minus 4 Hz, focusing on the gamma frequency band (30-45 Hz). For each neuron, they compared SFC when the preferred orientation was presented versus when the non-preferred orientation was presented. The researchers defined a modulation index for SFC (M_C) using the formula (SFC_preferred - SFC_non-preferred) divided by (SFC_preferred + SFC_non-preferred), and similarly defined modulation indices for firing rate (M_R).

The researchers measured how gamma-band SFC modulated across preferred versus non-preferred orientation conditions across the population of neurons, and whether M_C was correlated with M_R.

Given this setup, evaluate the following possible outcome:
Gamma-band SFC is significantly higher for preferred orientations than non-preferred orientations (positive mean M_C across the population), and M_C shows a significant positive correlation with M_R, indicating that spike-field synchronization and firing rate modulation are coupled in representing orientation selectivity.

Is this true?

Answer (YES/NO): YES